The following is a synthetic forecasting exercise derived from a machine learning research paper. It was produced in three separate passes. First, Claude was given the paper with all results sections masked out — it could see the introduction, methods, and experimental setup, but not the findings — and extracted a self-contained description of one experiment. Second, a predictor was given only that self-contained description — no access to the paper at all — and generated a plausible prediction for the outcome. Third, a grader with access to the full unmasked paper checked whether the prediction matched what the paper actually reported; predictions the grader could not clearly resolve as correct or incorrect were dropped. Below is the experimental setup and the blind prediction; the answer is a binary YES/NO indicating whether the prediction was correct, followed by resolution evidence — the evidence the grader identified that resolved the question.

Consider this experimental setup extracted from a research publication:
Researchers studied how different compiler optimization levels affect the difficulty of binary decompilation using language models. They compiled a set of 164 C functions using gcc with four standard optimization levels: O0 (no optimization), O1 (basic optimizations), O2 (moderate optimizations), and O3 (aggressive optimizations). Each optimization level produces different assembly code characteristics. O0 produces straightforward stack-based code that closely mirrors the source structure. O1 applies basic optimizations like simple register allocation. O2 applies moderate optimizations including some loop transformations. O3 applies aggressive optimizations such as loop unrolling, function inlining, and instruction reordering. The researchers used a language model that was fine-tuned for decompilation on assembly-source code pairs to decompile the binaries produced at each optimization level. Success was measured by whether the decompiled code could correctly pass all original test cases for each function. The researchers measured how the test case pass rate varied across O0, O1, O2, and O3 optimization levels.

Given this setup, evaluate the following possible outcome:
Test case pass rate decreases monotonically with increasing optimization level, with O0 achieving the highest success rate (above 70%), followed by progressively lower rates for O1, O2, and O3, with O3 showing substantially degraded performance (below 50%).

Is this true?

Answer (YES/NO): NO